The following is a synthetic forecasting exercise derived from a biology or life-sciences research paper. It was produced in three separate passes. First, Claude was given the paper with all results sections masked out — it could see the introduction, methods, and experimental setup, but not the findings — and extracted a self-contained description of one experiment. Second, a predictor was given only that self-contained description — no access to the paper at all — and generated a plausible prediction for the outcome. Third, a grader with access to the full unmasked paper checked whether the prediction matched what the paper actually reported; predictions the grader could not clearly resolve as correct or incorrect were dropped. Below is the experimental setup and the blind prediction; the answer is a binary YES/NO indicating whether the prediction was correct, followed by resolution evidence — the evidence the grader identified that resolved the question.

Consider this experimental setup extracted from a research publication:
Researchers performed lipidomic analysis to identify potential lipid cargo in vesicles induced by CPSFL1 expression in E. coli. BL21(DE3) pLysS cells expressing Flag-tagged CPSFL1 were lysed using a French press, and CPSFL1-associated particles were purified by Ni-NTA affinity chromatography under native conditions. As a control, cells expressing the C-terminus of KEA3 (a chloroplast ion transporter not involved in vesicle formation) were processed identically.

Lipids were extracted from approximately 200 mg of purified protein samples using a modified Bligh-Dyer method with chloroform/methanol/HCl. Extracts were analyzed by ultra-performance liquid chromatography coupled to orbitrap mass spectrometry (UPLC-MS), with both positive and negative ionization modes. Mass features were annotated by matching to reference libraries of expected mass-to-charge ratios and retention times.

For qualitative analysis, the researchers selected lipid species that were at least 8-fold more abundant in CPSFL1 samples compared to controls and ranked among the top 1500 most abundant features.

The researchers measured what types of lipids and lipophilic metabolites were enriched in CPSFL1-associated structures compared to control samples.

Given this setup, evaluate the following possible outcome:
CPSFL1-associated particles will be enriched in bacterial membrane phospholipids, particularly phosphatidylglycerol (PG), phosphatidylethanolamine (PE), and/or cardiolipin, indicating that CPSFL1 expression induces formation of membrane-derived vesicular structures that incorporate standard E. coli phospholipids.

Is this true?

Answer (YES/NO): YES